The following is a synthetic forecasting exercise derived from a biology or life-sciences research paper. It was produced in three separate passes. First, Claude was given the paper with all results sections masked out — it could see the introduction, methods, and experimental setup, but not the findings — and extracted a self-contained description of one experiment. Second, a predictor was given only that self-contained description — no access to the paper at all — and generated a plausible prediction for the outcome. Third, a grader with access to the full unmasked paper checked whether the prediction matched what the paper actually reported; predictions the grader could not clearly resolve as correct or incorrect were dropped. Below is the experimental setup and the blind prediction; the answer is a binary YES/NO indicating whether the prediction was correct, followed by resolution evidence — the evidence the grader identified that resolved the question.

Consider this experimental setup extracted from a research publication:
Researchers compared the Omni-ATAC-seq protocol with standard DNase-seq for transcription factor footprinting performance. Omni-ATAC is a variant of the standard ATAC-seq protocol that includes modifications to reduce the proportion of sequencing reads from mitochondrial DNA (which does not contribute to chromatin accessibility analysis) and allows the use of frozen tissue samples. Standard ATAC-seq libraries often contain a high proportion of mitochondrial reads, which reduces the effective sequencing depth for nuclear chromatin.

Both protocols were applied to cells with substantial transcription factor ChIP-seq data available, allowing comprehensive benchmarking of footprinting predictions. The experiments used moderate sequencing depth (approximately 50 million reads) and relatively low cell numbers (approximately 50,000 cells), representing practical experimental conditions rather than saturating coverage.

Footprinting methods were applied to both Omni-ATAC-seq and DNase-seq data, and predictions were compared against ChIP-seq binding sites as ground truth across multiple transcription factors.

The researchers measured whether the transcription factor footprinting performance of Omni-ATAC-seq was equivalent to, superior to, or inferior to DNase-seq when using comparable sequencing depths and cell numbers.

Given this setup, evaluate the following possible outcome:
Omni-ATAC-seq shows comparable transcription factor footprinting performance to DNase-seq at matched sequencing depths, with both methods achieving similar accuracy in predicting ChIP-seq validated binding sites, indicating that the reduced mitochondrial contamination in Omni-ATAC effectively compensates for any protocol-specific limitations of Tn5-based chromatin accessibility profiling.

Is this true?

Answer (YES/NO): YES